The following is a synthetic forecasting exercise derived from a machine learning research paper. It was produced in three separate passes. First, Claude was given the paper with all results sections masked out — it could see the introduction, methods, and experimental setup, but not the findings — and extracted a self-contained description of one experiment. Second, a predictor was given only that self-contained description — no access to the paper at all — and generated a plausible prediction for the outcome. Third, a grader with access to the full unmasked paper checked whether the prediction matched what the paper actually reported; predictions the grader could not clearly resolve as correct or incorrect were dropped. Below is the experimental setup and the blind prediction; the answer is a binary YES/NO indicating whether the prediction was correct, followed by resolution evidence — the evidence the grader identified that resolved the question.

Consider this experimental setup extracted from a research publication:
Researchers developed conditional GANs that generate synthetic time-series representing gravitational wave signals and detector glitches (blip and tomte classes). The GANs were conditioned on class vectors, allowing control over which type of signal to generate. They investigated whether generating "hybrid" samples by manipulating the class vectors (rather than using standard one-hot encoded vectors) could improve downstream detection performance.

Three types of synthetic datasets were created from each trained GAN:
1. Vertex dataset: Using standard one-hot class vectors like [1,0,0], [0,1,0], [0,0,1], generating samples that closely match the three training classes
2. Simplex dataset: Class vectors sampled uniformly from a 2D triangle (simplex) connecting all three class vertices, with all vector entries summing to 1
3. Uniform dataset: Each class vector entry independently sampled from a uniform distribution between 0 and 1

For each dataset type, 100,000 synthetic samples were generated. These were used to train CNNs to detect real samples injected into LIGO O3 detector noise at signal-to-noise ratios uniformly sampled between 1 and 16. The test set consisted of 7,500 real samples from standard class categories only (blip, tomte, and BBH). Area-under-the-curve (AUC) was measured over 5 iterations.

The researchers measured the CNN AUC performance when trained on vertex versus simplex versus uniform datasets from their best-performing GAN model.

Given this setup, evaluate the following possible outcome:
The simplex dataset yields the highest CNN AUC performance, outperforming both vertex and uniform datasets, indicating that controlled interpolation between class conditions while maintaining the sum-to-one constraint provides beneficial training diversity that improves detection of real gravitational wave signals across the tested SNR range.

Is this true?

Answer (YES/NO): YES